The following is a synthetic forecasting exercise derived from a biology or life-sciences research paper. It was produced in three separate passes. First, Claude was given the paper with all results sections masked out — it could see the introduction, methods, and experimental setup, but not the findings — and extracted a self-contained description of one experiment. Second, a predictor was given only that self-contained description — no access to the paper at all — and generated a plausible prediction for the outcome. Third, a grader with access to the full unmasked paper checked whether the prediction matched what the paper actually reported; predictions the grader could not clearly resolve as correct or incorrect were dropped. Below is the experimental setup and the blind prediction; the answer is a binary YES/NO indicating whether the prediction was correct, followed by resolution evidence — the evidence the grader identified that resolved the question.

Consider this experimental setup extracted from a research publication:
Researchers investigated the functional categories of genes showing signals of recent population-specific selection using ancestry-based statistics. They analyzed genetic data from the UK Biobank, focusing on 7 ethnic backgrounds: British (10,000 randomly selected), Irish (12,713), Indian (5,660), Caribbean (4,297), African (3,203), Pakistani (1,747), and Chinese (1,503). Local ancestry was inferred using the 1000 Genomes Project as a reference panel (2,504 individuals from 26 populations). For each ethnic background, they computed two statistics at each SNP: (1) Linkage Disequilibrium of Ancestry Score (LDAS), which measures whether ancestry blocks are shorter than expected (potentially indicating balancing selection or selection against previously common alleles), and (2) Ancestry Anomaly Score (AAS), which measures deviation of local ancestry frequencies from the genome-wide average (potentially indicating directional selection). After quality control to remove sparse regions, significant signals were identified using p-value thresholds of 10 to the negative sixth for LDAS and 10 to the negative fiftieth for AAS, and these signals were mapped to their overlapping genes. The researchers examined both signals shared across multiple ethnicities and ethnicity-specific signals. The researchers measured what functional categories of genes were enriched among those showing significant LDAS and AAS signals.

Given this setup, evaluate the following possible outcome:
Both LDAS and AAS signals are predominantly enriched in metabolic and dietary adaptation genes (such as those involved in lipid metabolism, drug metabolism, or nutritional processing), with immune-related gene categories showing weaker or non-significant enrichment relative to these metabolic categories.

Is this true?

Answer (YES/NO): NO